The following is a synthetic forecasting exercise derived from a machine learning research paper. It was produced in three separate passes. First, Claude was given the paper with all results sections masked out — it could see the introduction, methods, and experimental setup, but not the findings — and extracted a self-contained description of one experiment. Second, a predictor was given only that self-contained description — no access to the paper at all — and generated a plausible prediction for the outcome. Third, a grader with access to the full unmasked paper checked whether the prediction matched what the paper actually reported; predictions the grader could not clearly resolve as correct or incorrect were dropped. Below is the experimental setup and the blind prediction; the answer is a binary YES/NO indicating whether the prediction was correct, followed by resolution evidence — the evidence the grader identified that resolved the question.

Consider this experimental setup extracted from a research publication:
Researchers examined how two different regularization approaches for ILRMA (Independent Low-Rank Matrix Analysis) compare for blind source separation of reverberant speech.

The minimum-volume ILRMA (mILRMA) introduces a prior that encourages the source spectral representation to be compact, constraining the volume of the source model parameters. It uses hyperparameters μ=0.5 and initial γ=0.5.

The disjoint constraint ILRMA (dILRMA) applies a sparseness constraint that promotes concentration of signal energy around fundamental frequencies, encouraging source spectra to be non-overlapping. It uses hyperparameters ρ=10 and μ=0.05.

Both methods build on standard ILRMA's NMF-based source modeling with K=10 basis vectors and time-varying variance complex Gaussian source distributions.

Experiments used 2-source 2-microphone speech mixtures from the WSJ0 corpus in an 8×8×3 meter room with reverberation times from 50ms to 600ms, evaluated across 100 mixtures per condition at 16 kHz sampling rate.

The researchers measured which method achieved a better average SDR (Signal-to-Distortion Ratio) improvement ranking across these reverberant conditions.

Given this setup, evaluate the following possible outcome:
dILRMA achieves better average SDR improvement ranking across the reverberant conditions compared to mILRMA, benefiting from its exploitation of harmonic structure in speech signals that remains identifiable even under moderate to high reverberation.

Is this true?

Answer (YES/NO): YES